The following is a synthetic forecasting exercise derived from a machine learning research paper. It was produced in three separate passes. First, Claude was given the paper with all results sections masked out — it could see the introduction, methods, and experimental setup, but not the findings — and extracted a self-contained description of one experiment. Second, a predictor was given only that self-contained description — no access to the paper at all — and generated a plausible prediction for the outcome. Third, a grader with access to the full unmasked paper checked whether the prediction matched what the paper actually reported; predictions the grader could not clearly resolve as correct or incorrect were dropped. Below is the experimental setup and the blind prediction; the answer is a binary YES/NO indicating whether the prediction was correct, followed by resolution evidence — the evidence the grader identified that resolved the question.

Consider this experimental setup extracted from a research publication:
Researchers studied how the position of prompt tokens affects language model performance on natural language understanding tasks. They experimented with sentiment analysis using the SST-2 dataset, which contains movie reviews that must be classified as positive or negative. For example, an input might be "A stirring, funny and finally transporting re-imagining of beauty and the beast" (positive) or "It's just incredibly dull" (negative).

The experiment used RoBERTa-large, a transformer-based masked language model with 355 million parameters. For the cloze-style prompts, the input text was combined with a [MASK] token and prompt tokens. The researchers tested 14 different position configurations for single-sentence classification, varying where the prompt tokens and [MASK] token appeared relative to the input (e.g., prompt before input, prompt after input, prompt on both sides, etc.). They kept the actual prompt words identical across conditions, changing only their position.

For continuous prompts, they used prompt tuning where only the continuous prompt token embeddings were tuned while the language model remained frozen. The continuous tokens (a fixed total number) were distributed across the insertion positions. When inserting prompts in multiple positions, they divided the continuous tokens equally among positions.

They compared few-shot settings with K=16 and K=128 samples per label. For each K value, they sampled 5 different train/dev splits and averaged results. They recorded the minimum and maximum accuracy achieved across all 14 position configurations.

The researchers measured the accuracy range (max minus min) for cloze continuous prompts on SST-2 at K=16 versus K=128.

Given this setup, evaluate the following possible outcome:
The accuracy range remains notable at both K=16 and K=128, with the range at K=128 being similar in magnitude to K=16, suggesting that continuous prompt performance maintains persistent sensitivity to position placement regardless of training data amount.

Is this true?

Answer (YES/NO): NO